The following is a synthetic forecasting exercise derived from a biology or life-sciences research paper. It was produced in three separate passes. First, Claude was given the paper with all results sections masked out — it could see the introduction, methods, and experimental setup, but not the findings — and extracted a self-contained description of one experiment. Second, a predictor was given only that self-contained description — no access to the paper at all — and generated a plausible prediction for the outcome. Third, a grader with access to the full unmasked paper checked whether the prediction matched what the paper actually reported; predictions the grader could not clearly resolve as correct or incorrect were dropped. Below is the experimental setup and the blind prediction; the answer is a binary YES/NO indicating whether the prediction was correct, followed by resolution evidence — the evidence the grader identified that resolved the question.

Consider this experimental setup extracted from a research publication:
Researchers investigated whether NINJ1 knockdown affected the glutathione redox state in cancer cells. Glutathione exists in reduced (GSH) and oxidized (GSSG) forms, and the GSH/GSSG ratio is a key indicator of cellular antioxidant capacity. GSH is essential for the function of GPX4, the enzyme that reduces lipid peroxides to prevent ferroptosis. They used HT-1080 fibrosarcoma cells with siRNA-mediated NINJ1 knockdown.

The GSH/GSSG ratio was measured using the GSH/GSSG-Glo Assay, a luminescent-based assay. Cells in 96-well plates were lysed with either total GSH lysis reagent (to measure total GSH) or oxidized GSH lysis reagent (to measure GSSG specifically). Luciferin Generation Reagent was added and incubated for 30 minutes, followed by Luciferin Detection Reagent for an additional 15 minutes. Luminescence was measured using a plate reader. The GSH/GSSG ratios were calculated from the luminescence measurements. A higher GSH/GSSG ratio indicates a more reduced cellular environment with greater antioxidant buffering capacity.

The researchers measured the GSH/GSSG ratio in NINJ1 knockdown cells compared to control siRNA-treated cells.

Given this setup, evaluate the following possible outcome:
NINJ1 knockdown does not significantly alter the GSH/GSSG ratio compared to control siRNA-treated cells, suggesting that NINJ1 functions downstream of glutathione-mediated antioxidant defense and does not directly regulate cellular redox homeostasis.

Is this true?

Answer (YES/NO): NO